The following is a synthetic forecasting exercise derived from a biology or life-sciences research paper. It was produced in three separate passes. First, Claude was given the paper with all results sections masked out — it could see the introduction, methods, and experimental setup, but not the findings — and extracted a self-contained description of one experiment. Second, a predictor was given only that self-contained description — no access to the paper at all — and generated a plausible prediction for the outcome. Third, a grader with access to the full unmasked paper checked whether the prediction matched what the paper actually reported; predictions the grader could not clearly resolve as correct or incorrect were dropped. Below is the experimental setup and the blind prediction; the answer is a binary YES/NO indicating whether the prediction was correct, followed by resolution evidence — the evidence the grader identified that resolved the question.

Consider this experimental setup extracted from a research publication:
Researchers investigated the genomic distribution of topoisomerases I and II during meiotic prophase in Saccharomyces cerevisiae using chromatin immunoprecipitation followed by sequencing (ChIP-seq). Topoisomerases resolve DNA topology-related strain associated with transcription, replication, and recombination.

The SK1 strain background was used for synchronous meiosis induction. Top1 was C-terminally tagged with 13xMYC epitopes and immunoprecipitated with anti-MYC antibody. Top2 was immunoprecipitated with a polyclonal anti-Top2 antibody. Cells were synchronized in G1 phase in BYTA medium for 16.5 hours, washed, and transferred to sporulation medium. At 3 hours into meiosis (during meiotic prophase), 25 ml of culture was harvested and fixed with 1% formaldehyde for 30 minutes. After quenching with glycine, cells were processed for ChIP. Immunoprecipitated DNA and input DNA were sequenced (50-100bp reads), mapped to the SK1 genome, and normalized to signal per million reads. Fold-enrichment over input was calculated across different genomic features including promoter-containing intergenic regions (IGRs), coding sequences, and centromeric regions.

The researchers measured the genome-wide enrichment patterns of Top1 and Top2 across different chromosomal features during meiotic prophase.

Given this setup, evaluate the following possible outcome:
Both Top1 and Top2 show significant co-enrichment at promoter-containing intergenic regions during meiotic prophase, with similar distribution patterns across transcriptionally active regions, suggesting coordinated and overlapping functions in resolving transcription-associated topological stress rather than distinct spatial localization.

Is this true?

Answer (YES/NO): YES